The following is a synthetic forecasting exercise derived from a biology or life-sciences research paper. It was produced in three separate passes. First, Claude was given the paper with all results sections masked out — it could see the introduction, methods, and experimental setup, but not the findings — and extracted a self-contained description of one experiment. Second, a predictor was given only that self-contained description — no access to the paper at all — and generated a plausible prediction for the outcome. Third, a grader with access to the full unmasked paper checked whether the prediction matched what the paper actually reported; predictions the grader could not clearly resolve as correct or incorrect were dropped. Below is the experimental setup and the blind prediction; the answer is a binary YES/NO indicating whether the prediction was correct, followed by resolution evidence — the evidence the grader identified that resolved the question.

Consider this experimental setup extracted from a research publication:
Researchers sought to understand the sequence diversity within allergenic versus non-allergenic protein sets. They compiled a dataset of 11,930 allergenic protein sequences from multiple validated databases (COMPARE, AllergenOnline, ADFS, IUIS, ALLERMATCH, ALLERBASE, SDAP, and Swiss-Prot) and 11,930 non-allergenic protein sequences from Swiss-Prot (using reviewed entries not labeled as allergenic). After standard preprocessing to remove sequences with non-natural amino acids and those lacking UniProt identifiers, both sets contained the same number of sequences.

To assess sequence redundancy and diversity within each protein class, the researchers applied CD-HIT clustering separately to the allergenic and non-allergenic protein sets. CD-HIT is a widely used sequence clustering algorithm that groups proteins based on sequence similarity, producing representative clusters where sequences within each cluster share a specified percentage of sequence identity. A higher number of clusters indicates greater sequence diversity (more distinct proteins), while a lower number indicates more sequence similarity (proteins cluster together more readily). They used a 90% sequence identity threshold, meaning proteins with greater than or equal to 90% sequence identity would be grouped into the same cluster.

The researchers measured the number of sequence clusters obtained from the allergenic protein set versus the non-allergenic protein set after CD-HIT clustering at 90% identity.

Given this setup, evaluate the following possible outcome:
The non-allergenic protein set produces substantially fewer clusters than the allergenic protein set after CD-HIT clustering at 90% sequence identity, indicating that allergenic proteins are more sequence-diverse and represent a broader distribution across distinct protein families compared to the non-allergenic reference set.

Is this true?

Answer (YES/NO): NO